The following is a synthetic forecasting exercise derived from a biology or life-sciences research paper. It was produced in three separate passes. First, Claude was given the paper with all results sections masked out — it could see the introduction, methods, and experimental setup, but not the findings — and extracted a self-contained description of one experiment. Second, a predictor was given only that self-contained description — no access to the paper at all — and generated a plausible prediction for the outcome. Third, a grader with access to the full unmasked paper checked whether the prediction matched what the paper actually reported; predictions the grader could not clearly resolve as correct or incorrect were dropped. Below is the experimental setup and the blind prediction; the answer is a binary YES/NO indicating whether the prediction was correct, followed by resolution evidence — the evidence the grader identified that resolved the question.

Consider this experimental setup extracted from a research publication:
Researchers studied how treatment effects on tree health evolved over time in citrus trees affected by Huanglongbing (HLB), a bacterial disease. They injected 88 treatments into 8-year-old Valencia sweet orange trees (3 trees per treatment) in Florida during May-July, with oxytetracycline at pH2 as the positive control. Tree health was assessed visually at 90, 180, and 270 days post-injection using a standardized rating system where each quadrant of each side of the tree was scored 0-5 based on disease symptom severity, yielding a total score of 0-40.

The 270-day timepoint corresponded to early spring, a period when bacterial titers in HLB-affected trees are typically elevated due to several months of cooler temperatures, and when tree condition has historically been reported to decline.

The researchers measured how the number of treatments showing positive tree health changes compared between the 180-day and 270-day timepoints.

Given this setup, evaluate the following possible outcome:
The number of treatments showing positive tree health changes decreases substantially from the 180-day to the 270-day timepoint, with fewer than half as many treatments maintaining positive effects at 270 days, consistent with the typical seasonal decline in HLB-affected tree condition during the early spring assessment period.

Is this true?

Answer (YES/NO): YES